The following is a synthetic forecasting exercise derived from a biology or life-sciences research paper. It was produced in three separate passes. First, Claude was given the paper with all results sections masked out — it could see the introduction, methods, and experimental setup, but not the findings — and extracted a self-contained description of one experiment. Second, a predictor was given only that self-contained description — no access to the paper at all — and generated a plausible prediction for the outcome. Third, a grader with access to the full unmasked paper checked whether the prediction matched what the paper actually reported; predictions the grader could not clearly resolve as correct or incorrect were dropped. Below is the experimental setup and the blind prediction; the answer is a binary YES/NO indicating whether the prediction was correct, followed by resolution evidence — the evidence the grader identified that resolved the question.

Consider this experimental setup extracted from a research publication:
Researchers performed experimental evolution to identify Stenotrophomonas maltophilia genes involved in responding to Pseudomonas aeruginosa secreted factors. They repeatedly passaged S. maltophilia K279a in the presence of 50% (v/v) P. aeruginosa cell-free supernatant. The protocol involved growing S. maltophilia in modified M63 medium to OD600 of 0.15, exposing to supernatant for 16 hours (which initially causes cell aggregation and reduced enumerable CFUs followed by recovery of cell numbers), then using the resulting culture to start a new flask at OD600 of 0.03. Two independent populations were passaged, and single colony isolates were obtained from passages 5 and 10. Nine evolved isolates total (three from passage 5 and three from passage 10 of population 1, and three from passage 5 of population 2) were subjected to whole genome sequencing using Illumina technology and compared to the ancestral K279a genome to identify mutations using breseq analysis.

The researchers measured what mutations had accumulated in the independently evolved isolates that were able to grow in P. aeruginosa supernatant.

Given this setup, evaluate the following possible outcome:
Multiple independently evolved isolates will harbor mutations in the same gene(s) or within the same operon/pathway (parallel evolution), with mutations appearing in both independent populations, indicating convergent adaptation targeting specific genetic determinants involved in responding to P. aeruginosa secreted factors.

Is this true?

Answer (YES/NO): YES